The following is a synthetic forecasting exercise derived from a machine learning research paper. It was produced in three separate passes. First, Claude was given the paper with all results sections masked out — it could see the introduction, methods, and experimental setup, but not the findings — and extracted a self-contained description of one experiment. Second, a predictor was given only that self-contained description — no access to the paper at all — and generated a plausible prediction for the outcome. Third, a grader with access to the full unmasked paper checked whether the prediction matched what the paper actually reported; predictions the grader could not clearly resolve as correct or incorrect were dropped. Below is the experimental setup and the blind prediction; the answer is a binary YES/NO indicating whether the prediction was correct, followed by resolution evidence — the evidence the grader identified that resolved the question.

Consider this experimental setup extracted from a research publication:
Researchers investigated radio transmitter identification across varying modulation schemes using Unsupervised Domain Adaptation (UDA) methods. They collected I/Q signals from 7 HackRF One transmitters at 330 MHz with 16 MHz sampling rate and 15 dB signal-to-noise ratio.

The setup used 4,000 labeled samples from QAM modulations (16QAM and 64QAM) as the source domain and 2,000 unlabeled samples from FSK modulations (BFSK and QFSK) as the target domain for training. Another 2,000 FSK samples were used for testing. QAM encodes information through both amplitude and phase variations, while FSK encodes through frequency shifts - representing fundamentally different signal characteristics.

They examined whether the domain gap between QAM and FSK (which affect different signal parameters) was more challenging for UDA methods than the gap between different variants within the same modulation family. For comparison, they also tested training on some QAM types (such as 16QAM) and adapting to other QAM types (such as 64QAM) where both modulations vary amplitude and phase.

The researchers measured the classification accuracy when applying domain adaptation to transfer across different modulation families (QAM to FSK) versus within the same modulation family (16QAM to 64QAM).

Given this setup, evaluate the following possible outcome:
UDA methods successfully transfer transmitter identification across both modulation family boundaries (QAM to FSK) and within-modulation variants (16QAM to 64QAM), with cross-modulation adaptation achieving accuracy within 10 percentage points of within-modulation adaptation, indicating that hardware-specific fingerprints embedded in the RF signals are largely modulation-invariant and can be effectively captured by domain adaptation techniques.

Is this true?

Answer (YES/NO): NO